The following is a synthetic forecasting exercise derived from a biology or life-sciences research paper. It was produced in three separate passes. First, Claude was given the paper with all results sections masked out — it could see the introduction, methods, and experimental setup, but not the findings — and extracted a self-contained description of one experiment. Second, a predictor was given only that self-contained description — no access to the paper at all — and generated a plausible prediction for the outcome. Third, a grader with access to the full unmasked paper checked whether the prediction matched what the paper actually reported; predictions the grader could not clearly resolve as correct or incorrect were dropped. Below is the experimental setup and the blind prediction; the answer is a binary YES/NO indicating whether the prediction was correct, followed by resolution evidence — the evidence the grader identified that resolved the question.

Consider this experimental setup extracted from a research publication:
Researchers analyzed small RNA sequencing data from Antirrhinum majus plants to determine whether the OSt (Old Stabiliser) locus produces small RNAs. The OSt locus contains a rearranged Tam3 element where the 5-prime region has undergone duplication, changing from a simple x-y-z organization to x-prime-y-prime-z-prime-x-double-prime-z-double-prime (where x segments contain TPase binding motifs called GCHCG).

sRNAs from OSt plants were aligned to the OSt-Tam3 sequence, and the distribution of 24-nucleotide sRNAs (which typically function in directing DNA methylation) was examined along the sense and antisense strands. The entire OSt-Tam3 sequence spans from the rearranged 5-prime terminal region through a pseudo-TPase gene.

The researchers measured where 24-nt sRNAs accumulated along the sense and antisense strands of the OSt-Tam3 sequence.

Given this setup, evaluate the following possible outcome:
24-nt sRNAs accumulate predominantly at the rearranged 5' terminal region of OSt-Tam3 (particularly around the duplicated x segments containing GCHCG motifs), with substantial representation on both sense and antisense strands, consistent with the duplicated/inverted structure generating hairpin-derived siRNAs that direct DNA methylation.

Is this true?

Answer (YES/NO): NO